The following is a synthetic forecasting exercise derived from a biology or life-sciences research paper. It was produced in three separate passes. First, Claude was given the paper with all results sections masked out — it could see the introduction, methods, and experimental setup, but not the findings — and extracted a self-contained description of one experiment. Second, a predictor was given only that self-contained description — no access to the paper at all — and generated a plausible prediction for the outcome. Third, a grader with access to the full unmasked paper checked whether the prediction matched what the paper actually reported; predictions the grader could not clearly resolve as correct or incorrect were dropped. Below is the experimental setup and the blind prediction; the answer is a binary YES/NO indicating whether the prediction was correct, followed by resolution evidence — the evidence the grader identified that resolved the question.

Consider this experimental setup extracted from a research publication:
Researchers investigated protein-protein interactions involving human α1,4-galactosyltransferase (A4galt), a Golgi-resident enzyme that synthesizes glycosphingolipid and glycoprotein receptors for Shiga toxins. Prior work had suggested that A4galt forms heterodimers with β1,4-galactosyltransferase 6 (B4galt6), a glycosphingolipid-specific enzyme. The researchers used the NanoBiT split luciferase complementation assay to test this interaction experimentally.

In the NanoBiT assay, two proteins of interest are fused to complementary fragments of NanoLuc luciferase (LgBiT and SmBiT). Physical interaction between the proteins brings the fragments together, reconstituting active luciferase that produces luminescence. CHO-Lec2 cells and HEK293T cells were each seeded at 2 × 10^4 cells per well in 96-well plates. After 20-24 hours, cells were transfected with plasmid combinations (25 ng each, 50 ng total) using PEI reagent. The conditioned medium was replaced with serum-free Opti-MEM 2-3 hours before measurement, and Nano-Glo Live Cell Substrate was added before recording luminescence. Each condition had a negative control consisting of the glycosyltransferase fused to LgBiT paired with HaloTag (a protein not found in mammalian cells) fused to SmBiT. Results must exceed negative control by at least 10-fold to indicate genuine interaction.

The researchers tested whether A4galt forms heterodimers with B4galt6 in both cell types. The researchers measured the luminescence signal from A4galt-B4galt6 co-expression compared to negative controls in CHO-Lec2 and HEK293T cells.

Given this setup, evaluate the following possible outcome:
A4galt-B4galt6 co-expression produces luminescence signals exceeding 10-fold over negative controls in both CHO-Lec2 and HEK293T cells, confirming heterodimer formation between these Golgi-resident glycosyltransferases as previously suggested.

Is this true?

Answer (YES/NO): NO